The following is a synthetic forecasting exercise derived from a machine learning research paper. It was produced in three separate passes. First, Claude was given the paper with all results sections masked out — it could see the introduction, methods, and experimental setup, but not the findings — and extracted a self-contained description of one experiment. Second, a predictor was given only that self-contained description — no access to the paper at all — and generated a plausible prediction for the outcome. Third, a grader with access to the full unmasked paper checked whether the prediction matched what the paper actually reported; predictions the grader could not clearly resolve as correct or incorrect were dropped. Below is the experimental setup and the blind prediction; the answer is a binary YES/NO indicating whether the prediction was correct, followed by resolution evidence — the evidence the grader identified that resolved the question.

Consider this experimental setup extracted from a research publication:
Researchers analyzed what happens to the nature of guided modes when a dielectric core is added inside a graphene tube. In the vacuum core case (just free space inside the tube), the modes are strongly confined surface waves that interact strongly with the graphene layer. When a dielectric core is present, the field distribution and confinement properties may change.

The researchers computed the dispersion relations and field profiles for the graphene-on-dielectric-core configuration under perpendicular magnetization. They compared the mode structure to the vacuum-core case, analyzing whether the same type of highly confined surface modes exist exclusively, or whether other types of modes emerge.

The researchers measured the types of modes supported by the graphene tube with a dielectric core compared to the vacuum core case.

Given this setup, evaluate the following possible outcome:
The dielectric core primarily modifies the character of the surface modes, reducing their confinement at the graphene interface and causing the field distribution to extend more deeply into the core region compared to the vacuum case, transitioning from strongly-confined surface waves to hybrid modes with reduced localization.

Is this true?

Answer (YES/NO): NO